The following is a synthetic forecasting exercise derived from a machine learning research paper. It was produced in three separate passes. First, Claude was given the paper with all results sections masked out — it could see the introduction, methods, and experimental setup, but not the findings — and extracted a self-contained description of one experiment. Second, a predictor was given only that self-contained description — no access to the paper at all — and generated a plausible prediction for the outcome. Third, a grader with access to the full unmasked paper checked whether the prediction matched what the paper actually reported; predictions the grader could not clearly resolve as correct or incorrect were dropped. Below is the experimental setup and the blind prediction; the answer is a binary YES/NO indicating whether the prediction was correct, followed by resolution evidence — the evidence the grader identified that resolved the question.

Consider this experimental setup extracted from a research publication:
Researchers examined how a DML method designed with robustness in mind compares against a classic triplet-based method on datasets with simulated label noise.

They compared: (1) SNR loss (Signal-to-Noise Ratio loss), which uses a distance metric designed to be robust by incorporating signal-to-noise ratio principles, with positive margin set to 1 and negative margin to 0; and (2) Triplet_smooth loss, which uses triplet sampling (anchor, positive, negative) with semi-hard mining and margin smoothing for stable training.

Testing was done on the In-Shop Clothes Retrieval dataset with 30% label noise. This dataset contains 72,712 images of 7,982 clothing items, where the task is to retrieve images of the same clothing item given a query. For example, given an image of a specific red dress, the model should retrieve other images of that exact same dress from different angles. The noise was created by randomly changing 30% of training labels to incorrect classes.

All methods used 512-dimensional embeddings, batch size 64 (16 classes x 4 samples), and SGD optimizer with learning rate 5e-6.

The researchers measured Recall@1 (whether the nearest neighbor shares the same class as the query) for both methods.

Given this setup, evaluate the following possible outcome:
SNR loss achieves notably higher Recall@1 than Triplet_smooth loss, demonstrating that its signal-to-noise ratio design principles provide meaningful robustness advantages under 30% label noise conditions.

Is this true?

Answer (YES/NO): NO